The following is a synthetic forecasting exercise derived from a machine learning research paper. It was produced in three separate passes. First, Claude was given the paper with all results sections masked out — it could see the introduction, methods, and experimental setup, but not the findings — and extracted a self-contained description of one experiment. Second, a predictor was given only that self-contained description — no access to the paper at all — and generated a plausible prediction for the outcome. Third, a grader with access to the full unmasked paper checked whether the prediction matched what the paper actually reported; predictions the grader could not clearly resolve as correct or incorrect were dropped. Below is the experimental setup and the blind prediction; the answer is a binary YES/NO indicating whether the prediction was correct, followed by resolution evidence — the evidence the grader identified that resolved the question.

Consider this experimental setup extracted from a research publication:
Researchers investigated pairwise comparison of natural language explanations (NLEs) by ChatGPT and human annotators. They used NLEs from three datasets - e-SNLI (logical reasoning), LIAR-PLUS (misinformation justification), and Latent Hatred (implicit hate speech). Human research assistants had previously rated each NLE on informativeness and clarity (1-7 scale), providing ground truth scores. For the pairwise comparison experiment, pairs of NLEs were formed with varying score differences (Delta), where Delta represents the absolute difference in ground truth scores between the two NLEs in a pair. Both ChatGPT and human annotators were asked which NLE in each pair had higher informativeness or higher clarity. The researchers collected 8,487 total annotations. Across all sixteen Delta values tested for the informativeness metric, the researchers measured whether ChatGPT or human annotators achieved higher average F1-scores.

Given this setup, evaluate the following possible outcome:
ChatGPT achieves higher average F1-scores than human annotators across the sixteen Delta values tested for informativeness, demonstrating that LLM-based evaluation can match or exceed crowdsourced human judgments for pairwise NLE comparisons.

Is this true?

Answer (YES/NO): NO